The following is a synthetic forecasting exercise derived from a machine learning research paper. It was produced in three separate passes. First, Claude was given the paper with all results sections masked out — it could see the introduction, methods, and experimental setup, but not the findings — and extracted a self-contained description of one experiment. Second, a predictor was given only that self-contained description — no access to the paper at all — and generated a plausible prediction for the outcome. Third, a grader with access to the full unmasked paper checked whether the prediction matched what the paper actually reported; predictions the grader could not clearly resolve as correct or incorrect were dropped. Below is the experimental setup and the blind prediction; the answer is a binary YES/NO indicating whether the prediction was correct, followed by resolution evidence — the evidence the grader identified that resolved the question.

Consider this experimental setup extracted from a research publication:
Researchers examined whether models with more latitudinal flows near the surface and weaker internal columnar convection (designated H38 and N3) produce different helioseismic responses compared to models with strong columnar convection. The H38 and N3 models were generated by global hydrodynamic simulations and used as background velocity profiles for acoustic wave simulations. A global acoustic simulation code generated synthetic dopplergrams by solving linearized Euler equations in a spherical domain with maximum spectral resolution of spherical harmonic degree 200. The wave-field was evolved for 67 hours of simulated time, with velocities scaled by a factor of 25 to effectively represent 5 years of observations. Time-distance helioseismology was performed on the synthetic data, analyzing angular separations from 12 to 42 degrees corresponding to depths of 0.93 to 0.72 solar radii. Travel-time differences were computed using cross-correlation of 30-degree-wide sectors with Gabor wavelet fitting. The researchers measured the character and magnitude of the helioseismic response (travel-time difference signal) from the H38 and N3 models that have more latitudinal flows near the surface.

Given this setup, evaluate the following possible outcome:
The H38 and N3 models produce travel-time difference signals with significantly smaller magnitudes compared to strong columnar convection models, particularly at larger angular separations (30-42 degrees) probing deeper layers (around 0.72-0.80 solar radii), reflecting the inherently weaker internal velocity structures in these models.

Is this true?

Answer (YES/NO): NO